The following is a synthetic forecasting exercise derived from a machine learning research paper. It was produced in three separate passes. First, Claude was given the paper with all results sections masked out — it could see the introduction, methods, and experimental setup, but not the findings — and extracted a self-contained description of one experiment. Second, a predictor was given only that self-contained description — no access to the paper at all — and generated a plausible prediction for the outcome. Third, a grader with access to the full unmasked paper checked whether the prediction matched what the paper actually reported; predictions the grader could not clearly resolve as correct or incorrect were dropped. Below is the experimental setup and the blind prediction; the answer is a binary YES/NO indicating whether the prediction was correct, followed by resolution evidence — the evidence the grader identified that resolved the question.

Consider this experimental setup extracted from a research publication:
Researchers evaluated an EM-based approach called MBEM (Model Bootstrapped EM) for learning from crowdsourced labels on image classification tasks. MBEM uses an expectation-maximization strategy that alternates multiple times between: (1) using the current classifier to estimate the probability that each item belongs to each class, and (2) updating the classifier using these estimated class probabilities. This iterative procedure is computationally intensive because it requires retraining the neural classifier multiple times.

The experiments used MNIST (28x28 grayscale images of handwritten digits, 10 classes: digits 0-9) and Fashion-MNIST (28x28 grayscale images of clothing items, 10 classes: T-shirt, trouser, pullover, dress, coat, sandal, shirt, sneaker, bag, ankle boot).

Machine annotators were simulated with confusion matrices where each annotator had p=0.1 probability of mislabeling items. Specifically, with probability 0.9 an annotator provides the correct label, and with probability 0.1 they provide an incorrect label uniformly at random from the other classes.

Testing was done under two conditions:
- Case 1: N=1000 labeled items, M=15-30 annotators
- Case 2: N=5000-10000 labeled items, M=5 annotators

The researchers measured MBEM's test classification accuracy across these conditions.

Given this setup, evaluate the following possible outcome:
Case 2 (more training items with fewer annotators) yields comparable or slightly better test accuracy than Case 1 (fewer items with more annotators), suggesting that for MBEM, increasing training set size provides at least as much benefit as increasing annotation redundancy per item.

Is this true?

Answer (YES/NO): NO